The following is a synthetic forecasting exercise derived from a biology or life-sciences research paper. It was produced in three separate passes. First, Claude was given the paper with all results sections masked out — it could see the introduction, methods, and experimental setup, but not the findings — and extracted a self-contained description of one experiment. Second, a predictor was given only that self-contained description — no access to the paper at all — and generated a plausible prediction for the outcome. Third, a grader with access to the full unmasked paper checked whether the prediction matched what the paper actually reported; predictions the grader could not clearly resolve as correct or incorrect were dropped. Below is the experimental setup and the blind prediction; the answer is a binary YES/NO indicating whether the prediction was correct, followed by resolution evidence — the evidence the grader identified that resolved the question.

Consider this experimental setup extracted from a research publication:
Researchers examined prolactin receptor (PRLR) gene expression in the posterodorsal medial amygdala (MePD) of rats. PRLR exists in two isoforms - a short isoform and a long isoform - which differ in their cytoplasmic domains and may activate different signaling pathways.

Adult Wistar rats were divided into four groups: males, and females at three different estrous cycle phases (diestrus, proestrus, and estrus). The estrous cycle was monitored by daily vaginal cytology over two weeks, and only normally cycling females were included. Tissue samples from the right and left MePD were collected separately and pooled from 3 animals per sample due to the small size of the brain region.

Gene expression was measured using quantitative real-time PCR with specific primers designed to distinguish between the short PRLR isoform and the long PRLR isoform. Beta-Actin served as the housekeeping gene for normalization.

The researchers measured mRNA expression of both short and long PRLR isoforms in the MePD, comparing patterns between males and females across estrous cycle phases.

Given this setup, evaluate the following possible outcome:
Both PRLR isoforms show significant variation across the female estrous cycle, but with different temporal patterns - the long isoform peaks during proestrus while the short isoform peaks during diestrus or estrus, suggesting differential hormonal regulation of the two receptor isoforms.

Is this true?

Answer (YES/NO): NO